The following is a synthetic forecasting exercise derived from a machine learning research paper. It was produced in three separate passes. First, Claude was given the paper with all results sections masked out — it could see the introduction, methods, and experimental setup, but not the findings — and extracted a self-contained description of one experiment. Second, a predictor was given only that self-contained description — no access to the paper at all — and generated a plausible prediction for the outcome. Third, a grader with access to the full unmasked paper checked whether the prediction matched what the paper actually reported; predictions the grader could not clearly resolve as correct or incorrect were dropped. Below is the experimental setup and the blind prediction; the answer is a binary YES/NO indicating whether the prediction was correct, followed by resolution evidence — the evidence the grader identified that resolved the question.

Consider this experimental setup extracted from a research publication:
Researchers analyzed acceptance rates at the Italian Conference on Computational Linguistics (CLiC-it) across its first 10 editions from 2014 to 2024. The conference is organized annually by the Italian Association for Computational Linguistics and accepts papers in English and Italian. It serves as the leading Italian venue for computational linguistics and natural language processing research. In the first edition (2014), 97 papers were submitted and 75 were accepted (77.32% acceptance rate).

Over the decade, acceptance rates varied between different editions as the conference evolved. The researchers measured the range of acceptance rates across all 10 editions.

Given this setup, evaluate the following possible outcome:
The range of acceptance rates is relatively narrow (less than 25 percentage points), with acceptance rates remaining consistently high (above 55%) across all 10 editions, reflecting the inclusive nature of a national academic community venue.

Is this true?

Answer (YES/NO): YES